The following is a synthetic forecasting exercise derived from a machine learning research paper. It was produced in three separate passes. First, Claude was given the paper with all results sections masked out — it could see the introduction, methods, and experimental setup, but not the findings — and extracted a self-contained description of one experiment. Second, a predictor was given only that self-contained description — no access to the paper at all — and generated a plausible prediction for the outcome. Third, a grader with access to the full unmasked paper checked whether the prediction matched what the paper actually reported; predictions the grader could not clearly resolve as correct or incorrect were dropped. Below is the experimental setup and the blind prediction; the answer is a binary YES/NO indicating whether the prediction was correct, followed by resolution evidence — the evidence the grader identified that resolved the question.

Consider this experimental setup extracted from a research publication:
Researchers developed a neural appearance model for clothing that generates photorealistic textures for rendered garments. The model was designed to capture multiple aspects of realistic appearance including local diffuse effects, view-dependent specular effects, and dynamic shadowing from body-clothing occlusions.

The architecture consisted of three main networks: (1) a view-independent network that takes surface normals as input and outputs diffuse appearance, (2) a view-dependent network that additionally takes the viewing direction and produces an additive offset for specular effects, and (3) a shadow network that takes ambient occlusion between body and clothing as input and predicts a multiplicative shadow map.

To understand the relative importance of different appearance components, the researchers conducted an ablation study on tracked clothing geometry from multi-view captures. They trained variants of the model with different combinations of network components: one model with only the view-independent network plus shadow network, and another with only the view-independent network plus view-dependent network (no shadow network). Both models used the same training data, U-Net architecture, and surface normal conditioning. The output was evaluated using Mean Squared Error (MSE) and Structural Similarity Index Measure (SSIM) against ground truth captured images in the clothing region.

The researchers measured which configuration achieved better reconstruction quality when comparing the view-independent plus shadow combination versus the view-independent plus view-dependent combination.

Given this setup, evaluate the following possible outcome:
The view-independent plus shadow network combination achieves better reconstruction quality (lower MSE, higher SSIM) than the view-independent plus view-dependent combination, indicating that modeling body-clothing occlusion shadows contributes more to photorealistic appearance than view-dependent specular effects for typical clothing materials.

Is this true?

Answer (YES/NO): NO